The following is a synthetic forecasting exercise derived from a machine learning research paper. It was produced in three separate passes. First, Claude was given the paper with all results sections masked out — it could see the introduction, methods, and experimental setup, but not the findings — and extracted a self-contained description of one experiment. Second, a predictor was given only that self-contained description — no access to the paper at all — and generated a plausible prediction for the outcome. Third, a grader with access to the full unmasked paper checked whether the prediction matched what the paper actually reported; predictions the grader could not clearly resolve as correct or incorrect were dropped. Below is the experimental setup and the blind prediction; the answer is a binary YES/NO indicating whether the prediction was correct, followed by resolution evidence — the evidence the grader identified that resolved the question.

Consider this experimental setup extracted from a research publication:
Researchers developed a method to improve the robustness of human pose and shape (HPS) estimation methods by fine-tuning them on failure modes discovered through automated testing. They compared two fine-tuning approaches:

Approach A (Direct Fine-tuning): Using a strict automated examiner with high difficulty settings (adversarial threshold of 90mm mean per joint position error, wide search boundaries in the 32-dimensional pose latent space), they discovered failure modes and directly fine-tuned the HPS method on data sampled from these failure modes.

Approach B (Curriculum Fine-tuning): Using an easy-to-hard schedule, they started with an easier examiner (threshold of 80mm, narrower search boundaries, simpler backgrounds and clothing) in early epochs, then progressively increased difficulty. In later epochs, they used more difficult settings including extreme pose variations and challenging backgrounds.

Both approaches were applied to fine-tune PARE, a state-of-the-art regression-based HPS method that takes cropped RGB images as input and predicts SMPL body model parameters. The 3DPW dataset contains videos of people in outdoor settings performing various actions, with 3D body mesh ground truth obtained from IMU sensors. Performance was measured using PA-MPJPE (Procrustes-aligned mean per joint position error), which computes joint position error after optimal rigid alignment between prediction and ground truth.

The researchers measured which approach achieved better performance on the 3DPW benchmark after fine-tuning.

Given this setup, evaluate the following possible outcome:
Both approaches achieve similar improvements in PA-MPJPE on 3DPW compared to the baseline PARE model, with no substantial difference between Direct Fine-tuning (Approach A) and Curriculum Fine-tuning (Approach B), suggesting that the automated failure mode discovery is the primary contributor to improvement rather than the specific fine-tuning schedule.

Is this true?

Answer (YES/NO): NO